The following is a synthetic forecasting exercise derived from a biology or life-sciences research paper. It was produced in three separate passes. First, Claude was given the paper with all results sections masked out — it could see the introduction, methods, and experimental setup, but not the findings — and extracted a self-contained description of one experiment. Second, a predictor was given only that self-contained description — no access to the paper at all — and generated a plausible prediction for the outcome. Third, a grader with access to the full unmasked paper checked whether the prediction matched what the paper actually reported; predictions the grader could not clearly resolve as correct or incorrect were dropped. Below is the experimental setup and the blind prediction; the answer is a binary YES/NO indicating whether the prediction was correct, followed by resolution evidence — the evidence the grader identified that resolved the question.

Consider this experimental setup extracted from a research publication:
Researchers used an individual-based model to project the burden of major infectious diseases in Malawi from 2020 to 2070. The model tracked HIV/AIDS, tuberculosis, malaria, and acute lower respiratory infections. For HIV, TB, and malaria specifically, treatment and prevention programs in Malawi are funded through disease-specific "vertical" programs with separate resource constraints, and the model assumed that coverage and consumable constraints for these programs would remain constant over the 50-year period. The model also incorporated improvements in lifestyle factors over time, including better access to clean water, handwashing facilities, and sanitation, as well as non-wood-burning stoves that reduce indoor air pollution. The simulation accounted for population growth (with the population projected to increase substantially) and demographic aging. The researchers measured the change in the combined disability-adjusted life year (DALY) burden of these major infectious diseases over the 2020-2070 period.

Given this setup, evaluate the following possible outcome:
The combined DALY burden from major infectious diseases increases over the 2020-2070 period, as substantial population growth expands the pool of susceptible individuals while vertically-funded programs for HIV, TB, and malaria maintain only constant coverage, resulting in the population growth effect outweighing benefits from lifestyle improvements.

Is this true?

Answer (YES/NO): NO